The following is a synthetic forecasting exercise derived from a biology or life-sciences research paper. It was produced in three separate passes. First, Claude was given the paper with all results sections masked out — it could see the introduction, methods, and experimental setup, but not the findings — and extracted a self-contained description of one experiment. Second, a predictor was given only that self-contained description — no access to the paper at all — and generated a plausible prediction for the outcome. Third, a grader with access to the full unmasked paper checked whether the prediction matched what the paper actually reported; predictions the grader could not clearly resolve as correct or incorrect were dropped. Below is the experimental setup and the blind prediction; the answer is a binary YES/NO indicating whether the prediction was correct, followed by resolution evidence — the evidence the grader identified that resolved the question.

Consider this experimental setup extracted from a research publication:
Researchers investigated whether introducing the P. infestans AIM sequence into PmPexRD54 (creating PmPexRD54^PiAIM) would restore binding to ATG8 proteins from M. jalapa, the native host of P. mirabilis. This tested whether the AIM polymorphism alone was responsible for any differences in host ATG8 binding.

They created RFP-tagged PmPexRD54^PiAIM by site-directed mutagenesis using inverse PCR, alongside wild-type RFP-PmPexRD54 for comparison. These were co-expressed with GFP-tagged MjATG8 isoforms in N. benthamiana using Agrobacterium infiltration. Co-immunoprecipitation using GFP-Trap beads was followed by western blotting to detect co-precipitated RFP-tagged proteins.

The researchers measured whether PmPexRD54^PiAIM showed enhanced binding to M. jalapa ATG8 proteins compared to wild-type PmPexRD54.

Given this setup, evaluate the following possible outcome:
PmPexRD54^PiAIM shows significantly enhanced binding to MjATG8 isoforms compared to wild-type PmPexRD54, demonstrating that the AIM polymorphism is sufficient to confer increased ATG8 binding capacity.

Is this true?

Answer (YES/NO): YES